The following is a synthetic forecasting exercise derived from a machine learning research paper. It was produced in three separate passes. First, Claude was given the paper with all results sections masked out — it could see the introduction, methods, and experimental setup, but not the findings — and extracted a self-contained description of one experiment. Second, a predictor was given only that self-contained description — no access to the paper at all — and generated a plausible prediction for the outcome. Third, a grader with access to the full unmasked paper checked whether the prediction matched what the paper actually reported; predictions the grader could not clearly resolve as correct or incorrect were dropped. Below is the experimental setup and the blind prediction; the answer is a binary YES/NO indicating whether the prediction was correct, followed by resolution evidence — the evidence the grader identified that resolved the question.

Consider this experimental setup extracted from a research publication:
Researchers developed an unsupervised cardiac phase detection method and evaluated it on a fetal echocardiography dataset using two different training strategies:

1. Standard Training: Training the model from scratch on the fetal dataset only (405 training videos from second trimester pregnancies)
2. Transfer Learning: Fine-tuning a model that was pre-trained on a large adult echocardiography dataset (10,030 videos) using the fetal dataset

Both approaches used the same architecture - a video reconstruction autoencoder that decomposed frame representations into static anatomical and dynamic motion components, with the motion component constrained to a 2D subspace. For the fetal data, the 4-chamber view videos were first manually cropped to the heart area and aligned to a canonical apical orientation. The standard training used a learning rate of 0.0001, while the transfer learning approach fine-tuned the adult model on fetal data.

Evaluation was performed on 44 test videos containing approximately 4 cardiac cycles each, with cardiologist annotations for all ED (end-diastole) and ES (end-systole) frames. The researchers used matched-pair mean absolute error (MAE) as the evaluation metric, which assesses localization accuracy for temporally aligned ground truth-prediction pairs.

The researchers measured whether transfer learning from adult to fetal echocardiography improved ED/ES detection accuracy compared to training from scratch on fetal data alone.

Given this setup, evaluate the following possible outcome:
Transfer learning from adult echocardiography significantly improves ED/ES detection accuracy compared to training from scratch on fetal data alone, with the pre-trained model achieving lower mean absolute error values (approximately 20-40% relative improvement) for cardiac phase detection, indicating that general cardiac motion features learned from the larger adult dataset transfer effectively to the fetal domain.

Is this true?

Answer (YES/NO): NO